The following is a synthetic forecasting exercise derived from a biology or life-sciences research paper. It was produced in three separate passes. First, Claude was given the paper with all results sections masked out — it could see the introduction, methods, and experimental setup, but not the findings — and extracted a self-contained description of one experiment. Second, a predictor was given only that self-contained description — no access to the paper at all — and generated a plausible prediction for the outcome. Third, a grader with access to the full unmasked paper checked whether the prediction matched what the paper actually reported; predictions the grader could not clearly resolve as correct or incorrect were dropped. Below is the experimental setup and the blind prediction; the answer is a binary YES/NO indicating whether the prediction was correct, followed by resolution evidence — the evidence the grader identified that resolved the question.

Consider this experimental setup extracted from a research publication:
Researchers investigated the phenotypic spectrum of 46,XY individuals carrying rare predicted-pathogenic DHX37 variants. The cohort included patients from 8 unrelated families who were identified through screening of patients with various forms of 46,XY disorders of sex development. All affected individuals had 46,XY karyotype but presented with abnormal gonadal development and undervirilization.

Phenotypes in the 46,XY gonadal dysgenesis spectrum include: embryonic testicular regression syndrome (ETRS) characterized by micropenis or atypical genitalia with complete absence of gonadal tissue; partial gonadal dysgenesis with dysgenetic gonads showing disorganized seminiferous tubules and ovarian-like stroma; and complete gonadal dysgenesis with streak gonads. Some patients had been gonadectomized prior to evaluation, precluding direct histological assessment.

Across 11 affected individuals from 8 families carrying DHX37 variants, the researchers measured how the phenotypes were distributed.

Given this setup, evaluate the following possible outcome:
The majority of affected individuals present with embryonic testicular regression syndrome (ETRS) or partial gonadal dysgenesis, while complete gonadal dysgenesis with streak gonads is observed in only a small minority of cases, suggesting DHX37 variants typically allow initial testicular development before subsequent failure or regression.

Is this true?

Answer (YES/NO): YES